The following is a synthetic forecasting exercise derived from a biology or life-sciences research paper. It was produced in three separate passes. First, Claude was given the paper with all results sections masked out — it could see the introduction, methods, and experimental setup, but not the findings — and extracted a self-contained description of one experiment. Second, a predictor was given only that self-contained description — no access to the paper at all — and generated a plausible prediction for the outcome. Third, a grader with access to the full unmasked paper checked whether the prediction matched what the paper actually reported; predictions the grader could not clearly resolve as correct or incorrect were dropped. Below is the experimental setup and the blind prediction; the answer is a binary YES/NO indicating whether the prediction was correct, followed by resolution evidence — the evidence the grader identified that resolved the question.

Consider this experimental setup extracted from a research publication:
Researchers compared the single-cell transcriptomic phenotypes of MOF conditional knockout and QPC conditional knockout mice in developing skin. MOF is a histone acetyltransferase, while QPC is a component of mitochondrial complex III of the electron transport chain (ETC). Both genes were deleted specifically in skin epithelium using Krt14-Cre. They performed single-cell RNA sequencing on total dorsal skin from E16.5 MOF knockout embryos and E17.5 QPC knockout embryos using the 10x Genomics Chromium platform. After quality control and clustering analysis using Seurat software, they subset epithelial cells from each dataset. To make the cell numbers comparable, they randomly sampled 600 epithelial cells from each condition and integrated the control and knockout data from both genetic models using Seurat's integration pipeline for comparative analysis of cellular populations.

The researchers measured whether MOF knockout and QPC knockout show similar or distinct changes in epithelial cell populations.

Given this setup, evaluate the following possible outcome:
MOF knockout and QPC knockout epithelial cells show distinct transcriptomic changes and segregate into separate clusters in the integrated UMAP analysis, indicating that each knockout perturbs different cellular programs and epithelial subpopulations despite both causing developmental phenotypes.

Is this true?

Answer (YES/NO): NO